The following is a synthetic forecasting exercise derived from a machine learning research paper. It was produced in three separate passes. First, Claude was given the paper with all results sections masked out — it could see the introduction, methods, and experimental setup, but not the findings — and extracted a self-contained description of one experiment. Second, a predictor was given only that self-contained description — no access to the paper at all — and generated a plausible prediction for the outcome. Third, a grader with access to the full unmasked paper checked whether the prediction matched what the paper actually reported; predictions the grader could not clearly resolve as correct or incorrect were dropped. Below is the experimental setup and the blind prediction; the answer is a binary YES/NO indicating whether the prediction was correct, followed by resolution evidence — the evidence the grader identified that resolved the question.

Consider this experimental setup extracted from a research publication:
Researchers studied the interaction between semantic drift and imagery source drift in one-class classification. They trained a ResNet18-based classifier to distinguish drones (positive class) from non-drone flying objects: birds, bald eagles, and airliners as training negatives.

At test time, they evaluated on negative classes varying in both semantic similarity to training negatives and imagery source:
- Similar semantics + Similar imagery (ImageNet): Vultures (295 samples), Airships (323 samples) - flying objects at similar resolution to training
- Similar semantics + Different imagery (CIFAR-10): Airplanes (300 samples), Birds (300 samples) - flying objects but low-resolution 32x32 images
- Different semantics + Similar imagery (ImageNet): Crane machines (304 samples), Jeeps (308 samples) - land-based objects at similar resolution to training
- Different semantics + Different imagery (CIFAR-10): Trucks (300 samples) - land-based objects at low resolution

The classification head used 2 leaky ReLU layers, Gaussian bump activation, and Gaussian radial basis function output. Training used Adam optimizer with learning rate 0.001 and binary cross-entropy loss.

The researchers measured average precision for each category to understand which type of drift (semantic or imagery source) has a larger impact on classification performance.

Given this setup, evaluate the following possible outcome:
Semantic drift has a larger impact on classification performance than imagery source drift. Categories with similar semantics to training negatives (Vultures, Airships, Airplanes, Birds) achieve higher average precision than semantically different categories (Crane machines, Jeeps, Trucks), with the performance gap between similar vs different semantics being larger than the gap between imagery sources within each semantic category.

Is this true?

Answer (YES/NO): YES